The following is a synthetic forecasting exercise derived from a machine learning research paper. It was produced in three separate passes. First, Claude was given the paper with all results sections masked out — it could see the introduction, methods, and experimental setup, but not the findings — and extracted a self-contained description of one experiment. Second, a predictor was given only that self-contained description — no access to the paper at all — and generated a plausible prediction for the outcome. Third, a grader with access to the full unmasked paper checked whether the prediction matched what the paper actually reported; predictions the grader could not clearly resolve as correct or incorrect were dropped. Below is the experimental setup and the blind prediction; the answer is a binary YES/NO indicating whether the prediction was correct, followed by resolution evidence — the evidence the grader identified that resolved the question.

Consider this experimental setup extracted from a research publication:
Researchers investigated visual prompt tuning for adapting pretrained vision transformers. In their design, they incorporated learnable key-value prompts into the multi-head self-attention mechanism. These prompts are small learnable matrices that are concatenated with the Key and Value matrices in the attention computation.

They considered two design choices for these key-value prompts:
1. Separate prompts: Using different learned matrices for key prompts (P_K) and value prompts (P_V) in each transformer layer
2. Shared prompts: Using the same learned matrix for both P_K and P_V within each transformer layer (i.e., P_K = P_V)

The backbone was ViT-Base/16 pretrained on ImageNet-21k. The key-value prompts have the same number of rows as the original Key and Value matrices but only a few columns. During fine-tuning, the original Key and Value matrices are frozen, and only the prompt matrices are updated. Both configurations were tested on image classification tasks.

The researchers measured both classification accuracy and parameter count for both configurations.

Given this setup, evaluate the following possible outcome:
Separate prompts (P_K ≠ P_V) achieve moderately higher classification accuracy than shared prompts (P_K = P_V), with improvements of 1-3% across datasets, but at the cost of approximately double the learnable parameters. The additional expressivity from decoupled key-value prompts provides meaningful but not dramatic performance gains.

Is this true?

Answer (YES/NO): NO